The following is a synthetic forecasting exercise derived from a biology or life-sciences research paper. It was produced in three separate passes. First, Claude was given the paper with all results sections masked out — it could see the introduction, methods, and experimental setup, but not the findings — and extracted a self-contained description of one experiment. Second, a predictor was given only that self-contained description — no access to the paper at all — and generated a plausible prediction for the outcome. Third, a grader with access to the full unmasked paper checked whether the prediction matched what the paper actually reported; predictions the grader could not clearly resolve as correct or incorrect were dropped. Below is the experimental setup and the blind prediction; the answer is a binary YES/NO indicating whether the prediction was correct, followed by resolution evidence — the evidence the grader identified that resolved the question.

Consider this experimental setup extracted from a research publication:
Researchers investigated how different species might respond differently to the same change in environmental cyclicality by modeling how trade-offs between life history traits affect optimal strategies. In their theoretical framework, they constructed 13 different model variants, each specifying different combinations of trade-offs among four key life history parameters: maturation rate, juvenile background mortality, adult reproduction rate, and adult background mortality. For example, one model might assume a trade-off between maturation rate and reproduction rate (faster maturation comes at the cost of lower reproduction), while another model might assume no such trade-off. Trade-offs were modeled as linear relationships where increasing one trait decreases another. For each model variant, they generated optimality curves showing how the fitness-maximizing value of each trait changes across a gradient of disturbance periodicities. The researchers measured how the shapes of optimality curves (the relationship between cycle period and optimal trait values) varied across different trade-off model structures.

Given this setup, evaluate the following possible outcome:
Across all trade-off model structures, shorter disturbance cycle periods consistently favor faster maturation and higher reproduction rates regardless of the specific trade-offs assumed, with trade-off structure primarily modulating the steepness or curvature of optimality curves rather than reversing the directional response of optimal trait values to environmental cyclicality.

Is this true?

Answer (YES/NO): NO